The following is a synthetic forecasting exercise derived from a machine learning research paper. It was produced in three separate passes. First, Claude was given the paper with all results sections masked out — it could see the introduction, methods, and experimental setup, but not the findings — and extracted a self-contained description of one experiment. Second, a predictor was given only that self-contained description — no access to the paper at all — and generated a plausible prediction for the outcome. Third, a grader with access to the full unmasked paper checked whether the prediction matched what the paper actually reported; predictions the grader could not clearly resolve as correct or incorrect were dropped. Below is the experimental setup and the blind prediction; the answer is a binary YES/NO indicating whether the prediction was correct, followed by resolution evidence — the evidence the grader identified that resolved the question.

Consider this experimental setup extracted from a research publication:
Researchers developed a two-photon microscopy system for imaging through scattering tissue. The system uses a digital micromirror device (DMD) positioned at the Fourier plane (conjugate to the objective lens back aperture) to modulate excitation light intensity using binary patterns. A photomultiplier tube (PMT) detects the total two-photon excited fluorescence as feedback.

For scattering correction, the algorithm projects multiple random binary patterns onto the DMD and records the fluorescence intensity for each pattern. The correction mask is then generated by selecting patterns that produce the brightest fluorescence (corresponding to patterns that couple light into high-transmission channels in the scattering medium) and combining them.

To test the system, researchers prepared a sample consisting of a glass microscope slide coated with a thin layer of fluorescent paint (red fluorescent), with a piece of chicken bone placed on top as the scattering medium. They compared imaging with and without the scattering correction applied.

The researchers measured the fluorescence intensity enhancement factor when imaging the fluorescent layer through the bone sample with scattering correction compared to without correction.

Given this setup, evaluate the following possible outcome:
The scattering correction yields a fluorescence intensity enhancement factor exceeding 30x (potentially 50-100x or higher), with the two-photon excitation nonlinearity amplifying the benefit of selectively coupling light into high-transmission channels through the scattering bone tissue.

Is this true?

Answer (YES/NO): YES